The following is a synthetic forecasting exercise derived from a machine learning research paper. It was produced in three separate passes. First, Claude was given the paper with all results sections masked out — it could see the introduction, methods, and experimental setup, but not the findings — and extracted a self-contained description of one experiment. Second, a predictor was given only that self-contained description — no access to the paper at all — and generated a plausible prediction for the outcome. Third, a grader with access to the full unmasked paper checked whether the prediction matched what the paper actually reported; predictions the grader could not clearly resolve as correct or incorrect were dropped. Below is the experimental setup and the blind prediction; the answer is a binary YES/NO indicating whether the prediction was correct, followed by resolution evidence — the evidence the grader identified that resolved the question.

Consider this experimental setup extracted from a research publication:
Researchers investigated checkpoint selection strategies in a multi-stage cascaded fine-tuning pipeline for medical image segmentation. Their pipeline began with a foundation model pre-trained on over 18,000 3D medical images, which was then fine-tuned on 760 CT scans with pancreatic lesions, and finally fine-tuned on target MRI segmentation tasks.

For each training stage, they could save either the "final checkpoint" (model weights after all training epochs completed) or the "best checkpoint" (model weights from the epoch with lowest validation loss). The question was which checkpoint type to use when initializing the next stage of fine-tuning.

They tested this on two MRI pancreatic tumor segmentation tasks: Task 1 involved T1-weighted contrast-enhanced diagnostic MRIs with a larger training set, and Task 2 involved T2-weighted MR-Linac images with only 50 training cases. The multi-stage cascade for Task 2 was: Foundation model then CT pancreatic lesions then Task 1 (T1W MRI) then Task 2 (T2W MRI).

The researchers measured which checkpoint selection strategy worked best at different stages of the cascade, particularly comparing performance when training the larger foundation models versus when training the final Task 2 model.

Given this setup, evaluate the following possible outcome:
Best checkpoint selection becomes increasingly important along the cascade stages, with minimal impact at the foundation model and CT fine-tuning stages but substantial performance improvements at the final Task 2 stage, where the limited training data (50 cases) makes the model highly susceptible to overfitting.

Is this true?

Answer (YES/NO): NO